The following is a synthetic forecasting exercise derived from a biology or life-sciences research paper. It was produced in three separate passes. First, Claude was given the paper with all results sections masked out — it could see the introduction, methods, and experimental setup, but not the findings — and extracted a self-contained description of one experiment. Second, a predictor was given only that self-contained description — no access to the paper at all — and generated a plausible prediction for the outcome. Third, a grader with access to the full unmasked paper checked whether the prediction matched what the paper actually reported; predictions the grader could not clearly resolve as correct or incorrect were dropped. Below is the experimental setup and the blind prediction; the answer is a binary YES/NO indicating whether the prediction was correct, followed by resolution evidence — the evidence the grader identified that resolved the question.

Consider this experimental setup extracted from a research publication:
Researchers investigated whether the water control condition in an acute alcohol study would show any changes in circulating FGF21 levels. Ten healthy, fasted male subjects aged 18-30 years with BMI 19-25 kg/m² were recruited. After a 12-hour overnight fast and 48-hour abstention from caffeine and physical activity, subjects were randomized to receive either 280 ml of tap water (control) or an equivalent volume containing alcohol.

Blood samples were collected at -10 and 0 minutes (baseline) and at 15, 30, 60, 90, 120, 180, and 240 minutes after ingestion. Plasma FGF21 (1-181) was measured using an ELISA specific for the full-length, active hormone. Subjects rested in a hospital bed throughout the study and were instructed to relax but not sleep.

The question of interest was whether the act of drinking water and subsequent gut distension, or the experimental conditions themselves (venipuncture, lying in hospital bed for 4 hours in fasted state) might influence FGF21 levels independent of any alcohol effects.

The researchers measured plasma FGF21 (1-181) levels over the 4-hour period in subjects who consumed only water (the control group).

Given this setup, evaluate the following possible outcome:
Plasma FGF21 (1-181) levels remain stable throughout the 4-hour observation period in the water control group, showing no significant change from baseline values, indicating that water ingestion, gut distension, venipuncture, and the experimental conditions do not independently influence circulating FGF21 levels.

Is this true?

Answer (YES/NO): YES